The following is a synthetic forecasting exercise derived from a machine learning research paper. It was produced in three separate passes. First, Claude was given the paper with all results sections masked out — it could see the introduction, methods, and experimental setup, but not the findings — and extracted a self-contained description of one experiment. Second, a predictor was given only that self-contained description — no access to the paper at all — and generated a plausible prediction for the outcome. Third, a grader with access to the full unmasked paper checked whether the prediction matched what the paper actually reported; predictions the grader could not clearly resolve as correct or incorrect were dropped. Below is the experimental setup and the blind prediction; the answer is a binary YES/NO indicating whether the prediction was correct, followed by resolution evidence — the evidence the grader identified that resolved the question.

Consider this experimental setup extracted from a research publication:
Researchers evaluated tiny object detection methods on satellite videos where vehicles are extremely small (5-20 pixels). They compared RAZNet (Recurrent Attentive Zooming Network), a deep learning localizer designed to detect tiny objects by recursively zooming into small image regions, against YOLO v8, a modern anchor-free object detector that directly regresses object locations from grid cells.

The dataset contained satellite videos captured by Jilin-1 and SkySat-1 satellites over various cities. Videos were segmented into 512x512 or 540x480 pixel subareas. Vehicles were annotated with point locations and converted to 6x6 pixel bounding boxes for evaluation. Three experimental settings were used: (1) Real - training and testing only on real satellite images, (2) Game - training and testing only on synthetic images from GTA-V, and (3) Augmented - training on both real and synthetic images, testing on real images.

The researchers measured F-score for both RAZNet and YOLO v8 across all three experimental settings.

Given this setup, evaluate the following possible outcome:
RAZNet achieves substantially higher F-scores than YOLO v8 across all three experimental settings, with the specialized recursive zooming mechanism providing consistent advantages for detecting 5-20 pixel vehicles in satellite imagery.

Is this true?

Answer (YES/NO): YES